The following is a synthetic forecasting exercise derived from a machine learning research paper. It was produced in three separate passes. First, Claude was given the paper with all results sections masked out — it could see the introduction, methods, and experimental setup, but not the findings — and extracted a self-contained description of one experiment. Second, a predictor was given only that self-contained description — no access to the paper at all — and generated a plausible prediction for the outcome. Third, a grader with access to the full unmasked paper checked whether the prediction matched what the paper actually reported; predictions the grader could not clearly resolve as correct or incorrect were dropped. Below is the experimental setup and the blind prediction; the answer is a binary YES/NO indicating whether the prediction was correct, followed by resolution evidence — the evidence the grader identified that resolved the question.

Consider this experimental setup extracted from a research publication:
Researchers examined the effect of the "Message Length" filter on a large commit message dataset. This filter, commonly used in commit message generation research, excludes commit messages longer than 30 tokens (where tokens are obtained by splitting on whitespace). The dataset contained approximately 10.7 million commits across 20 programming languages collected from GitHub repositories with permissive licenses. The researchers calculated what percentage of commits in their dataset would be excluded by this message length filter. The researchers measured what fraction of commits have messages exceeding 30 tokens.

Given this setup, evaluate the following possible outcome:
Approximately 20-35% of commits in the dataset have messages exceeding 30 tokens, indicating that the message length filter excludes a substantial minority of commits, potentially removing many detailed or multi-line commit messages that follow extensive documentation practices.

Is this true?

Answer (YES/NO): NO